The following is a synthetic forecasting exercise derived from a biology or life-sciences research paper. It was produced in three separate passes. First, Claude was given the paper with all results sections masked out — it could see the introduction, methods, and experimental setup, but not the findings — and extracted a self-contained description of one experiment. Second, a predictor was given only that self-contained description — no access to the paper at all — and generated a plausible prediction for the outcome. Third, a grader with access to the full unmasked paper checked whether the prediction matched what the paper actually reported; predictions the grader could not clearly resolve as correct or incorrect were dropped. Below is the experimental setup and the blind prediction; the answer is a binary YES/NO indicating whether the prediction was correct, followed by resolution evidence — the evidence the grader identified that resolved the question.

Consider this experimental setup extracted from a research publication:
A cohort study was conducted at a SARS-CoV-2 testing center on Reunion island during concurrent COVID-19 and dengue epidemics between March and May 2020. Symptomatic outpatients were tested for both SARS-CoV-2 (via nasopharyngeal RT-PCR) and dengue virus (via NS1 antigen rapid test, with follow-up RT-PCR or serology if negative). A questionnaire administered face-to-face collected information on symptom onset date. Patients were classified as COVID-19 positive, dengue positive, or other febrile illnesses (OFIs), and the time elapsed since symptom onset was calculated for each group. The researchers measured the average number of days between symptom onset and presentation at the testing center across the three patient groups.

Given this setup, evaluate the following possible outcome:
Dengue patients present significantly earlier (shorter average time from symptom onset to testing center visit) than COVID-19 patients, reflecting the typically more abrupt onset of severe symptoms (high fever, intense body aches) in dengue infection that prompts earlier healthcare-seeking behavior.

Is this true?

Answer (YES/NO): YES